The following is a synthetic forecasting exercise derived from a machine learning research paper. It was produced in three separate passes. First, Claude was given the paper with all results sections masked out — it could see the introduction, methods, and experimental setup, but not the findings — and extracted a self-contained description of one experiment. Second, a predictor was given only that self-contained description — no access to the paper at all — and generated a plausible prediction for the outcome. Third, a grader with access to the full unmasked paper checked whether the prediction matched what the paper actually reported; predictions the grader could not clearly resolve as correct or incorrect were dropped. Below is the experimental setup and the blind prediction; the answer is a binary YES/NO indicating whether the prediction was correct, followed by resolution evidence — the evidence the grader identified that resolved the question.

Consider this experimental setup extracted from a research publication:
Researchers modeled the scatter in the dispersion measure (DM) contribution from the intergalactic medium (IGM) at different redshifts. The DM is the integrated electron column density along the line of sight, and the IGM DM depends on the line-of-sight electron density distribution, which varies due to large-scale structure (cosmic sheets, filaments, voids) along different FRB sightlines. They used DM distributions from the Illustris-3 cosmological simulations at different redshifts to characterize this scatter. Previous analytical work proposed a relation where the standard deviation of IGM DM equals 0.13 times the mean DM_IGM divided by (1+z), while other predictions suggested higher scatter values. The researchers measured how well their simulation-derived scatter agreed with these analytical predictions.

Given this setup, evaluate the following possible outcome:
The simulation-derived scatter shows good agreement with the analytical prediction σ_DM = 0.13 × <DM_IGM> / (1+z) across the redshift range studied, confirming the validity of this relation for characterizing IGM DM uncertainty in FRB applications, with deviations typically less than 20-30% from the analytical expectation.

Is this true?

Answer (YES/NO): YES